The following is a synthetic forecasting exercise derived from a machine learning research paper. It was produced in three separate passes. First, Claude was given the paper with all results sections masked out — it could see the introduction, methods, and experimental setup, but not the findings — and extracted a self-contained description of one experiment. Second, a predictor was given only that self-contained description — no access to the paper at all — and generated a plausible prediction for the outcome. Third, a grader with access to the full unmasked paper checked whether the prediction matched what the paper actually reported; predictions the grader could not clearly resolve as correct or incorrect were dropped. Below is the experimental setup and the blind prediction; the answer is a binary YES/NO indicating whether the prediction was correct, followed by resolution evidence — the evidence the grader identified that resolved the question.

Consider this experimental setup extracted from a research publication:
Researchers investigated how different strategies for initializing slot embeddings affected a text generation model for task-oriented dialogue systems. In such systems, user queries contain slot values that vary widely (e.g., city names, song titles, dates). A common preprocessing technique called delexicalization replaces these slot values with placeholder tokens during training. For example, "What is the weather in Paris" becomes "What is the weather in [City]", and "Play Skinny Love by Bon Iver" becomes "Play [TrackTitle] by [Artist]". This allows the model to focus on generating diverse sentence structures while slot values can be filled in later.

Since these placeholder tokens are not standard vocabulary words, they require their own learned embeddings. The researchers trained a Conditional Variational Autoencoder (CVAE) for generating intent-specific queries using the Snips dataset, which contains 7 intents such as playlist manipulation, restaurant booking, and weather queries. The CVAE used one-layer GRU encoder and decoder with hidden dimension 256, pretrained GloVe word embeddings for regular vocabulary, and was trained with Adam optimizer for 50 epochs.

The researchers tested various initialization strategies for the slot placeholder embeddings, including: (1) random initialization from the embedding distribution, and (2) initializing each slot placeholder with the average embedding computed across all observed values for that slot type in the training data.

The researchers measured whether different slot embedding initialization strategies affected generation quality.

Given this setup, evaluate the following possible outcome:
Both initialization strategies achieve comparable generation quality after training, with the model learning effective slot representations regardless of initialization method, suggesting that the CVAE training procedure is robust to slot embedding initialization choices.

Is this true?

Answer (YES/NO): YES